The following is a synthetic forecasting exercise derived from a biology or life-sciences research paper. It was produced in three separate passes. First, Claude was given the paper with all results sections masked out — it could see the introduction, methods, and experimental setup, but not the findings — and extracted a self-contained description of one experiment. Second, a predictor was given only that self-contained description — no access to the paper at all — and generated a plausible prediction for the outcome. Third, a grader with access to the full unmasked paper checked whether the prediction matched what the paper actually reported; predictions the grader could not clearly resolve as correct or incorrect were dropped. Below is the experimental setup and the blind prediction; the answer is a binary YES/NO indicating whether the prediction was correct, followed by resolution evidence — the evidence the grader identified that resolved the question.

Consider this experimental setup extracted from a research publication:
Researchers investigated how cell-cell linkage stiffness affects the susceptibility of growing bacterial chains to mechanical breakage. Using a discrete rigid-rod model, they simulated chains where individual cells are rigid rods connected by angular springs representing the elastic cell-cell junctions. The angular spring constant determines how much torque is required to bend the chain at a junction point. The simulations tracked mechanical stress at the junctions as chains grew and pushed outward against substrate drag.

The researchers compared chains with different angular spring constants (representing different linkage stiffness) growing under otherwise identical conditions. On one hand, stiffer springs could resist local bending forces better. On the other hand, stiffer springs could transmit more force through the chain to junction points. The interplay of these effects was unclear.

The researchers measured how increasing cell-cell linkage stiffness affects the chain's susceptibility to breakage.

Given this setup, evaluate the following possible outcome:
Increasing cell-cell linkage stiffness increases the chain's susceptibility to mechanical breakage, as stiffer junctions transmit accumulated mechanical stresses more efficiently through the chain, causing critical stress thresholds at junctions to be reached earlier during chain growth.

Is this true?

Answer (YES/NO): NO